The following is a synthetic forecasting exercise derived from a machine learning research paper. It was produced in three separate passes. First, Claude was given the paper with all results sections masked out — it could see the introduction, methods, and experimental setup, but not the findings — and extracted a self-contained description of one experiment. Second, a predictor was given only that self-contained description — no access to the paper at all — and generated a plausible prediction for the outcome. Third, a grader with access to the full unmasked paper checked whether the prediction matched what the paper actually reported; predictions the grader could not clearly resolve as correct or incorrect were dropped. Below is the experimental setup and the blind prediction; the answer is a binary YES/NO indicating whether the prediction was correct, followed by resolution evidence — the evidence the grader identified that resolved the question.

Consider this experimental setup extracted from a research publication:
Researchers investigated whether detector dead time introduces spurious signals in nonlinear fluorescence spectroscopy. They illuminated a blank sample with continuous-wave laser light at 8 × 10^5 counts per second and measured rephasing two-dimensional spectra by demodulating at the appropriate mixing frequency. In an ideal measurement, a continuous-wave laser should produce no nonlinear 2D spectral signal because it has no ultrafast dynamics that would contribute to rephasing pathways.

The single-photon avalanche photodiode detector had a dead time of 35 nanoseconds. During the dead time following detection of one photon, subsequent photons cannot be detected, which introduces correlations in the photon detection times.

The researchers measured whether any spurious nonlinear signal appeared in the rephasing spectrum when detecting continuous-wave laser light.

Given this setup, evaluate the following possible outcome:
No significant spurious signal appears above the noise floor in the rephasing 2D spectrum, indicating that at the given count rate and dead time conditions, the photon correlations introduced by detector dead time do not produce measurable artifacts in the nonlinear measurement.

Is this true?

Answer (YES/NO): NO